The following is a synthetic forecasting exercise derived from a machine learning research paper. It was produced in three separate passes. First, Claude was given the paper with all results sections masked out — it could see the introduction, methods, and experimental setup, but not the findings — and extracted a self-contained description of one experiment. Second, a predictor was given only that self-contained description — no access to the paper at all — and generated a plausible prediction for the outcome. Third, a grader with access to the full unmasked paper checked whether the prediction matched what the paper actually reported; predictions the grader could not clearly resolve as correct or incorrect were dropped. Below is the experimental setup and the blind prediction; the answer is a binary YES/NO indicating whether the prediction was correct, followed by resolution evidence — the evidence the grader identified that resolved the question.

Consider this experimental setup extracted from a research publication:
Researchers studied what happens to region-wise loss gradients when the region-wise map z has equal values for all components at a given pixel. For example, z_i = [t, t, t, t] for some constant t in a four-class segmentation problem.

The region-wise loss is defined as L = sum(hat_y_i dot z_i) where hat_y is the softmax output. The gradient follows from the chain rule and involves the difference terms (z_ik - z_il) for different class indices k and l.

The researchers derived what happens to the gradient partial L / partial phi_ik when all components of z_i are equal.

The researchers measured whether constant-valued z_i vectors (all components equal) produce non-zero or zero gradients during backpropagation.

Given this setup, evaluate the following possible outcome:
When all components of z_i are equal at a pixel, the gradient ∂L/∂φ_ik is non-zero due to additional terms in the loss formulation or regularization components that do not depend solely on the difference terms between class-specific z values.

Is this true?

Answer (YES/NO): NO